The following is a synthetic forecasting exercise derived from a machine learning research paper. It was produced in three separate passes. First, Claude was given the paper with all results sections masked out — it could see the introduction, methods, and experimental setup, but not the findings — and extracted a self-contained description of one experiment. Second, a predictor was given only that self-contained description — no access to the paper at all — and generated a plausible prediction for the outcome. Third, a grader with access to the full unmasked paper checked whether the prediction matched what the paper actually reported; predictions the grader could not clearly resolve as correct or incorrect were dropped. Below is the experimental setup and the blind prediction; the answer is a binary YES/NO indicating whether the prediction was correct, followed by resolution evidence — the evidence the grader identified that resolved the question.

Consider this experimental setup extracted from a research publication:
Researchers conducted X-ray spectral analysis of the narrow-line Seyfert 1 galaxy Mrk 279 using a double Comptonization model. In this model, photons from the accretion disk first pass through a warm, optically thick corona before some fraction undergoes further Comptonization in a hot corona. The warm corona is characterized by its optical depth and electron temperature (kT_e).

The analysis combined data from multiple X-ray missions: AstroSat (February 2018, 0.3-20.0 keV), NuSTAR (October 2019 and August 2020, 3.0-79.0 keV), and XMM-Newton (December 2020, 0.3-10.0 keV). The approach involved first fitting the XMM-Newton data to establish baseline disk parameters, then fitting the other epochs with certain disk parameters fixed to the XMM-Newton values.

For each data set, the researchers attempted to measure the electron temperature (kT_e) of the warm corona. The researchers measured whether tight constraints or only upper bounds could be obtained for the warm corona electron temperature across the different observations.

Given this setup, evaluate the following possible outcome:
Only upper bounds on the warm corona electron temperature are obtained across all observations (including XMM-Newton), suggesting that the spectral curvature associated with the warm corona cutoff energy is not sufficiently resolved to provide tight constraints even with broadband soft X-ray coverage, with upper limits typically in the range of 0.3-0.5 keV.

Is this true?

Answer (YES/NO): NO